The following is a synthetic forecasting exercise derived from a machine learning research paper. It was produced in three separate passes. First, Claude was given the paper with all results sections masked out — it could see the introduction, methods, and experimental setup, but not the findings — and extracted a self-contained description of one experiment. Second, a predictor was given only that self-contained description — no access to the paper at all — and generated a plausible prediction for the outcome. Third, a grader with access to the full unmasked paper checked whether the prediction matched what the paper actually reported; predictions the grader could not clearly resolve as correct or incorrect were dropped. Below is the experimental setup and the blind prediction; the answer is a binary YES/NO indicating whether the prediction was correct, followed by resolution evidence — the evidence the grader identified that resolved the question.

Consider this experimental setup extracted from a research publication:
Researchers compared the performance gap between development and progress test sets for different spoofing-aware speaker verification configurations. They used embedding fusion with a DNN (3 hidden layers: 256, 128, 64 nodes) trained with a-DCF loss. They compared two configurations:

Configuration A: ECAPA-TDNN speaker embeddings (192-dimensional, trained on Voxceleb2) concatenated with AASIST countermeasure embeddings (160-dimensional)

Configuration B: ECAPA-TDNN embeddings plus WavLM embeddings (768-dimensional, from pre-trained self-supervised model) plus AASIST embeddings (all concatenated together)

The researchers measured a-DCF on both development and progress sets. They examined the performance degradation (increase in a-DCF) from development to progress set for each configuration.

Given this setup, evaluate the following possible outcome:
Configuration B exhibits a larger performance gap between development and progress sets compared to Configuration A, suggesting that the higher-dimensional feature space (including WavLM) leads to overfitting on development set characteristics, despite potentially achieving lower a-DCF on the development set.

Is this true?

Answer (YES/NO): YES